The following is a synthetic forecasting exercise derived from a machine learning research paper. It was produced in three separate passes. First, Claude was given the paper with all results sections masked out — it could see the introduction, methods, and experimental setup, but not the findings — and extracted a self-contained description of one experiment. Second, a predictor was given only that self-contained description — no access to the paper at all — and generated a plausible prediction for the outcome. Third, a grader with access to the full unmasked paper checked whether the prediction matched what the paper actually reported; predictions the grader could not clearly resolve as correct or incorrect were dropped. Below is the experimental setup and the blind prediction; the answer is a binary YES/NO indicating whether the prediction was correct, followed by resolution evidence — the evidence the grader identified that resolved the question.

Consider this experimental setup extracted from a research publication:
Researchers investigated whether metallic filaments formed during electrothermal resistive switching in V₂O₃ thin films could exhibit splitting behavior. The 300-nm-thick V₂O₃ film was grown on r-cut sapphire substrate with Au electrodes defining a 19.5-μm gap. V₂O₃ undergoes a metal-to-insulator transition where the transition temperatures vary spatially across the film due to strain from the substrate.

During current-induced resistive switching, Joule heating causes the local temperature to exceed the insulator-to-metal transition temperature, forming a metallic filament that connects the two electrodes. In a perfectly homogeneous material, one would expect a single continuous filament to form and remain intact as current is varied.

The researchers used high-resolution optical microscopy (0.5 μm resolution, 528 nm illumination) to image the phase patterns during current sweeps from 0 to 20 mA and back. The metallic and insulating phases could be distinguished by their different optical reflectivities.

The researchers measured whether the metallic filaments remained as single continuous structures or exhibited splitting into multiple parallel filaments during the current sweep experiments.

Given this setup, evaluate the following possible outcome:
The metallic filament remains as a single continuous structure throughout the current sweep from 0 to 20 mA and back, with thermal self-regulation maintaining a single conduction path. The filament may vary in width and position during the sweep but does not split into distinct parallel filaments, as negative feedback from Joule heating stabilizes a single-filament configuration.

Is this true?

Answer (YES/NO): NO